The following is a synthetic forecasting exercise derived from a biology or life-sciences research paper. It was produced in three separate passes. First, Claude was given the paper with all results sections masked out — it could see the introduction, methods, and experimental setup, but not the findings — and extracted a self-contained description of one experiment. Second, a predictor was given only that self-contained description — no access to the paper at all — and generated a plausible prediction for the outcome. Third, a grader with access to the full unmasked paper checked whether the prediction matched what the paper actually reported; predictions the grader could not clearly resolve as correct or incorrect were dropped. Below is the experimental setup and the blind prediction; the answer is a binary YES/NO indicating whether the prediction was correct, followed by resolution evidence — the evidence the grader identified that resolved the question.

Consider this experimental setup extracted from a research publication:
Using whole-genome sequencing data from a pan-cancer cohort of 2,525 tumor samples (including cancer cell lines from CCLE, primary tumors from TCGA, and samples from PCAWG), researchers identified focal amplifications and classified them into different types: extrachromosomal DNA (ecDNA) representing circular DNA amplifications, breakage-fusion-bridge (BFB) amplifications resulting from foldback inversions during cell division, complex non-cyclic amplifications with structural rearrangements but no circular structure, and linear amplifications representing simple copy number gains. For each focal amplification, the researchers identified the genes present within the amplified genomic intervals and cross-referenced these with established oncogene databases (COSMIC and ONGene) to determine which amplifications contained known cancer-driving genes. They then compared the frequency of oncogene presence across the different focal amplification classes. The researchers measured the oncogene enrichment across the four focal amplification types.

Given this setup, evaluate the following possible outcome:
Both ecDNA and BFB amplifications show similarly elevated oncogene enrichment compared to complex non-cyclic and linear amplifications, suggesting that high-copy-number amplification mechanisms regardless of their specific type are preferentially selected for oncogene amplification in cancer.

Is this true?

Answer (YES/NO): NO